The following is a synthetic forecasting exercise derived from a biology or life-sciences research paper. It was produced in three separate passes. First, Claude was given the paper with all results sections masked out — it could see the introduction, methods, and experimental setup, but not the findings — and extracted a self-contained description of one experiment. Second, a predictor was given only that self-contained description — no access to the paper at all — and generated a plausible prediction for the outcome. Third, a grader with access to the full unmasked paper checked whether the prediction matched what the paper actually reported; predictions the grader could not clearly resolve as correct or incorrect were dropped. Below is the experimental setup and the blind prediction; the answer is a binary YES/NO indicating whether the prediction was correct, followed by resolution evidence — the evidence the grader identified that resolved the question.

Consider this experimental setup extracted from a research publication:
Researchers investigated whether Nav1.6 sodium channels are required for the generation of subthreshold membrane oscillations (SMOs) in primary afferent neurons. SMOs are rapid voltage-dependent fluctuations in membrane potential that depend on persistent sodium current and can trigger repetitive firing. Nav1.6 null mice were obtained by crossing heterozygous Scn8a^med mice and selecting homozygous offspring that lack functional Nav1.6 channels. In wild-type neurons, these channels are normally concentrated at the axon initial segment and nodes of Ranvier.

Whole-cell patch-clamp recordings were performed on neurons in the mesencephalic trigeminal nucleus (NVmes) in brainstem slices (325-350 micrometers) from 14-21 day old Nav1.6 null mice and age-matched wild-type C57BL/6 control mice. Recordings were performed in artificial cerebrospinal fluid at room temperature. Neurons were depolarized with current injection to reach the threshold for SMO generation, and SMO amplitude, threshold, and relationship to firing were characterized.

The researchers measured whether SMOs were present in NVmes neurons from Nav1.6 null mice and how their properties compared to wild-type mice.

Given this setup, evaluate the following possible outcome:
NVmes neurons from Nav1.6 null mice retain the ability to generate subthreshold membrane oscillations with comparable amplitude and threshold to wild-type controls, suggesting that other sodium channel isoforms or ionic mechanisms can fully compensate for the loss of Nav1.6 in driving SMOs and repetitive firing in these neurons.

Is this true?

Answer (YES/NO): NO